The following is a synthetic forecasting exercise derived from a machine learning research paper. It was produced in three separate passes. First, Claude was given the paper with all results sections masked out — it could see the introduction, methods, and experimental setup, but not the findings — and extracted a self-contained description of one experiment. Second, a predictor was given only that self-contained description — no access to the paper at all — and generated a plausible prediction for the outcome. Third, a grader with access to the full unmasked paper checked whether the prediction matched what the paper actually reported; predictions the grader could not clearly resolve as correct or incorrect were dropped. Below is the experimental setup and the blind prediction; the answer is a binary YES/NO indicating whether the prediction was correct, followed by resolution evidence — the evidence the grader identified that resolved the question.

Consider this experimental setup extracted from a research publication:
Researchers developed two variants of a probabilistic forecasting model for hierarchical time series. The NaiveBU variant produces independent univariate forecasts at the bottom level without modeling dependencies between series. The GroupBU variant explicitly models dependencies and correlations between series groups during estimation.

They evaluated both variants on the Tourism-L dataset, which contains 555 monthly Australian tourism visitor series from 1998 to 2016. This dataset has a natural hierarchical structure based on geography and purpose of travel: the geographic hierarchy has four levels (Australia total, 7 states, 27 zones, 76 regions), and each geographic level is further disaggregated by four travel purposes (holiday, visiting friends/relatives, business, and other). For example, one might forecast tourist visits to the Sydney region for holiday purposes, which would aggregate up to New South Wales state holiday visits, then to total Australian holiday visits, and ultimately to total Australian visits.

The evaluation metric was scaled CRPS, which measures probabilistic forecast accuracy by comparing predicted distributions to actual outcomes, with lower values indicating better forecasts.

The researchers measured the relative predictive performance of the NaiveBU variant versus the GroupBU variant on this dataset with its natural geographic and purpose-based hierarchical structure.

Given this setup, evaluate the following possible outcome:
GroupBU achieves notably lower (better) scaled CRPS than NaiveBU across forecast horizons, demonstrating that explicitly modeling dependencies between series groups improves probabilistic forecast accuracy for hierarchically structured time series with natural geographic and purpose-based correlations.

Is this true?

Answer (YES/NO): YES